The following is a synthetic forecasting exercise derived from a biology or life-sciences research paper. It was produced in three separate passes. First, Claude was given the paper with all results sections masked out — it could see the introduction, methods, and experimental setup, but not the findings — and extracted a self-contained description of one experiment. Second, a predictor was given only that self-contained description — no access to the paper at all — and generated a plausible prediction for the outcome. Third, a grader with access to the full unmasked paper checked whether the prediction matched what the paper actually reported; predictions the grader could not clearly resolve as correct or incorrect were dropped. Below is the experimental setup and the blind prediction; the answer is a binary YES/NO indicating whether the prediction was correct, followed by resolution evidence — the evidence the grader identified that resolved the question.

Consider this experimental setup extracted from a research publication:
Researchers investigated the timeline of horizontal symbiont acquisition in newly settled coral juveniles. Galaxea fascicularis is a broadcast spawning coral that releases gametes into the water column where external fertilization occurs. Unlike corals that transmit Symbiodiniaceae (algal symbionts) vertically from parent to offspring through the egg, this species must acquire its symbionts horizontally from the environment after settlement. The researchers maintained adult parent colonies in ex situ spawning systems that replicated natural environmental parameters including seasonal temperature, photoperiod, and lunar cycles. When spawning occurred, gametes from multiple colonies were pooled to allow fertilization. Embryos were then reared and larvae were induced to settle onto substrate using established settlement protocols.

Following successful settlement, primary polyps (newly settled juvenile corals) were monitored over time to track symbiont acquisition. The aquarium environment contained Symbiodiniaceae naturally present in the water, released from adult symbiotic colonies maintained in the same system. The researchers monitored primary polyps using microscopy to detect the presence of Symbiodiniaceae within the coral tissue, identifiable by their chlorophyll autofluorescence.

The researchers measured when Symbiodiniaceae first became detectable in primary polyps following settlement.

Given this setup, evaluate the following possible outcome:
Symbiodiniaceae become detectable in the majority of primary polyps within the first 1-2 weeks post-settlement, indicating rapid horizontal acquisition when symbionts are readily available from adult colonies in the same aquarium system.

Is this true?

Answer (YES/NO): NO